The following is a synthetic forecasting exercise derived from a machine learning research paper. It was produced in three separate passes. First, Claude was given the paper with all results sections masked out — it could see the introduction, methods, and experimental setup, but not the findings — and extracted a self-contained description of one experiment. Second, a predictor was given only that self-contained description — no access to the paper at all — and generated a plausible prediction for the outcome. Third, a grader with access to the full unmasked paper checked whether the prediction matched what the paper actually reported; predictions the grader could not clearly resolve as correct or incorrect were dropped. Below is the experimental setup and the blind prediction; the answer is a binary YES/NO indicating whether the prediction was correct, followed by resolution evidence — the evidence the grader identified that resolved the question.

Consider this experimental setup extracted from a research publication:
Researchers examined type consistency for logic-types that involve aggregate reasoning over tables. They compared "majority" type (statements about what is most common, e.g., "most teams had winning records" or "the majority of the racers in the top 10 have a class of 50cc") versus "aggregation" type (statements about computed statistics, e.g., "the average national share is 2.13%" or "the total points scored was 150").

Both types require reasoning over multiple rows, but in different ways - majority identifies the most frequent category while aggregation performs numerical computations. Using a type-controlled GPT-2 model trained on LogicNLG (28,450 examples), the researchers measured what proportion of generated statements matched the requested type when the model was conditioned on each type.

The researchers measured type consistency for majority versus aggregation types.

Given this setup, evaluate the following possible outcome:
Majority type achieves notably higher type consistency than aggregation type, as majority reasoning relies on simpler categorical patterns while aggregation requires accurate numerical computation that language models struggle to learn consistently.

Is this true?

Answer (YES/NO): NO